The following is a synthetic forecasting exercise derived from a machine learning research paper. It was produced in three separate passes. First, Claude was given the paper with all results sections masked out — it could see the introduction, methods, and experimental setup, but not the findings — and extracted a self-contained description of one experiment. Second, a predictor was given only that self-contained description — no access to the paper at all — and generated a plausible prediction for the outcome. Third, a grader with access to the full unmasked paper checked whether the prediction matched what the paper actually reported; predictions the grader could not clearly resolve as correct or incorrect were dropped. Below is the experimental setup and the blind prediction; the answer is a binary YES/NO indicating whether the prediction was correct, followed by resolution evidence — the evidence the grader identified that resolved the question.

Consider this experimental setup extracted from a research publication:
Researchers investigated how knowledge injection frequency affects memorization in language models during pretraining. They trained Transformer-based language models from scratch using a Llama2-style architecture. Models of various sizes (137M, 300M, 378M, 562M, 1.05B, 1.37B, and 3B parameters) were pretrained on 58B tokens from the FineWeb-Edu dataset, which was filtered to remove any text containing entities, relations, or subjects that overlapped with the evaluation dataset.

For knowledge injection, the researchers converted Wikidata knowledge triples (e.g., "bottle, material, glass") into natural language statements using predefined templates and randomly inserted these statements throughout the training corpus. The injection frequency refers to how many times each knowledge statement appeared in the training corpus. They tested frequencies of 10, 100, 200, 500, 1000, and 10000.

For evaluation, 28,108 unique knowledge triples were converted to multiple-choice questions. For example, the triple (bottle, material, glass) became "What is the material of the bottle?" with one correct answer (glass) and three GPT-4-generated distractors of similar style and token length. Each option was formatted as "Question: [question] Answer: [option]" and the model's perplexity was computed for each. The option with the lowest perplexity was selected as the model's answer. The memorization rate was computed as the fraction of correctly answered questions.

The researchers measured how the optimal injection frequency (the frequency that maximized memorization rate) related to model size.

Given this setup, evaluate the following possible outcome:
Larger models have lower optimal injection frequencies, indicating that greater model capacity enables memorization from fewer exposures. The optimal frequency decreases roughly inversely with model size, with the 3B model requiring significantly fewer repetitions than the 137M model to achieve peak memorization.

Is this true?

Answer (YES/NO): YES